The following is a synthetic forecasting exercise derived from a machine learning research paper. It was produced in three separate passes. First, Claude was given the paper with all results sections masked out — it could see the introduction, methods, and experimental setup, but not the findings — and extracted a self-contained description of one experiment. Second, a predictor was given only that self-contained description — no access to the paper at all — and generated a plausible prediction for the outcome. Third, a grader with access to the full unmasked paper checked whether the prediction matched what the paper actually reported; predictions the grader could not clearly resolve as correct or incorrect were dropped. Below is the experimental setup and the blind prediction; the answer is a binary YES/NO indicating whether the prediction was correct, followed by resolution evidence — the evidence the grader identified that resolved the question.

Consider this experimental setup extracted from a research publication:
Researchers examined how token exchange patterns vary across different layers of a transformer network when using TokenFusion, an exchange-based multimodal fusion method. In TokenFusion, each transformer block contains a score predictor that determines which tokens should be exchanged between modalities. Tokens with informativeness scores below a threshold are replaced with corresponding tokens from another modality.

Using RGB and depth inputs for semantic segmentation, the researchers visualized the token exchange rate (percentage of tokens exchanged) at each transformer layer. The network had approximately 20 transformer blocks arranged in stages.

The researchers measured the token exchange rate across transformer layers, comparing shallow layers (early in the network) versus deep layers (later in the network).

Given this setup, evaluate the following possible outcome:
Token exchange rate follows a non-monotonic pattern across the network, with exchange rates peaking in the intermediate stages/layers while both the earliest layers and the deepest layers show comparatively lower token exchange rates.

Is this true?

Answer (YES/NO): NO